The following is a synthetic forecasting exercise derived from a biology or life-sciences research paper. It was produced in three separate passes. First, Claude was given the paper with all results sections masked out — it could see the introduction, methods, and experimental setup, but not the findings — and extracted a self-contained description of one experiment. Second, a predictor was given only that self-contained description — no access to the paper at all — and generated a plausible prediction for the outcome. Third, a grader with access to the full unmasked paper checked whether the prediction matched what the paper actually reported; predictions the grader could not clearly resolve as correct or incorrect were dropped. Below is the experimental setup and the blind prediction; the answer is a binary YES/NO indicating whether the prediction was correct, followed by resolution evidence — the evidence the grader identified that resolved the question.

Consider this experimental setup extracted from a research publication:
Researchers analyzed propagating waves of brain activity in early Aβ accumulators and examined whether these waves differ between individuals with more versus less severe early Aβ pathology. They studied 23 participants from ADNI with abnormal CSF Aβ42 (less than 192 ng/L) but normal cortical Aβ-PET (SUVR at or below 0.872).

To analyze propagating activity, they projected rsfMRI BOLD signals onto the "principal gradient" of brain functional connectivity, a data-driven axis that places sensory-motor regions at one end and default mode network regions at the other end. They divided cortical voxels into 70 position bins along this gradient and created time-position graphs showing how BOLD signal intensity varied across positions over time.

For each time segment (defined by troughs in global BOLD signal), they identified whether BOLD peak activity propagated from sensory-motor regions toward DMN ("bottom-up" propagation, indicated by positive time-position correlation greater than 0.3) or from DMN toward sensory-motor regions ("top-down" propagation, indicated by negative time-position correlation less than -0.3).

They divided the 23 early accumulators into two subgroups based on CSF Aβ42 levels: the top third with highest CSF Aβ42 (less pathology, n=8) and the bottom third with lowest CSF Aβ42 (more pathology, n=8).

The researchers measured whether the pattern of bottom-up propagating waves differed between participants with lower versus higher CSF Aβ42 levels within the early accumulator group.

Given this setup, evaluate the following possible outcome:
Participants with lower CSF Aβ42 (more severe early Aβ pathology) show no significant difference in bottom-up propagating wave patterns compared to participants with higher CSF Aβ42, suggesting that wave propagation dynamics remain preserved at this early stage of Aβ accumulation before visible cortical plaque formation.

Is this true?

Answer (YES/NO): NO